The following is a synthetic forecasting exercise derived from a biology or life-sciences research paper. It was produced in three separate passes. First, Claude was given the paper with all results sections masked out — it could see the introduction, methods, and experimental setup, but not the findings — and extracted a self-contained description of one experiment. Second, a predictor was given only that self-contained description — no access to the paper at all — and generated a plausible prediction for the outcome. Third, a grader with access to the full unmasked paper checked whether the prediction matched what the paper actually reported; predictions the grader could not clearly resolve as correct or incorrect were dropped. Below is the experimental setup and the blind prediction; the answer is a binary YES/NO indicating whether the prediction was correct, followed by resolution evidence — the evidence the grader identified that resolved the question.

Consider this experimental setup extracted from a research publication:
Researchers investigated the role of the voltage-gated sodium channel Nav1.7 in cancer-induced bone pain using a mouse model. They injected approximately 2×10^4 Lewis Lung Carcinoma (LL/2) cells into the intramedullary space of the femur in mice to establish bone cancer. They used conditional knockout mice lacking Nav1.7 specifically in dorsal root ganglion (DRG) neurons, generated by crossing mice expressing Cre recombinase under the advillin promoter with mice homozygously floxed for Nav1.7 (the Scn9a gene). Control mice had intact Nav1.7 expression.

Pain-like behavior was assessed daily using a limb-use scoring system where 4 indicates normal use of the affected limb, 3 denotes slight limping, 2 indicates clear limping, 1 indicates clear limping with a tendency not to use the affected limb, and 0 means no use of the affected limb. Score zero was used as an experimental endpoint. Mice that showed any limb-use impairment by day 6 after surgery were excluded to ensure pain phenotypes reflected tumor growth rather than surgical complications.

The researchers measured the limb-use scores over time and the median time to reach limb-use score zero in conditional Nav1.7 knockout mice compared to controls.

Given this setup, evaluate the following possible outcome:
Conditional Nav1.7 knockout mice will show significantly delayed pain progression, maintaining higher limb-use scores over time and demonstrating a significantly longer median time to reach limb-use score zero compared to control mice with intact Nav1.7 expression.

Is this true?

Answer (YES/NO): NO